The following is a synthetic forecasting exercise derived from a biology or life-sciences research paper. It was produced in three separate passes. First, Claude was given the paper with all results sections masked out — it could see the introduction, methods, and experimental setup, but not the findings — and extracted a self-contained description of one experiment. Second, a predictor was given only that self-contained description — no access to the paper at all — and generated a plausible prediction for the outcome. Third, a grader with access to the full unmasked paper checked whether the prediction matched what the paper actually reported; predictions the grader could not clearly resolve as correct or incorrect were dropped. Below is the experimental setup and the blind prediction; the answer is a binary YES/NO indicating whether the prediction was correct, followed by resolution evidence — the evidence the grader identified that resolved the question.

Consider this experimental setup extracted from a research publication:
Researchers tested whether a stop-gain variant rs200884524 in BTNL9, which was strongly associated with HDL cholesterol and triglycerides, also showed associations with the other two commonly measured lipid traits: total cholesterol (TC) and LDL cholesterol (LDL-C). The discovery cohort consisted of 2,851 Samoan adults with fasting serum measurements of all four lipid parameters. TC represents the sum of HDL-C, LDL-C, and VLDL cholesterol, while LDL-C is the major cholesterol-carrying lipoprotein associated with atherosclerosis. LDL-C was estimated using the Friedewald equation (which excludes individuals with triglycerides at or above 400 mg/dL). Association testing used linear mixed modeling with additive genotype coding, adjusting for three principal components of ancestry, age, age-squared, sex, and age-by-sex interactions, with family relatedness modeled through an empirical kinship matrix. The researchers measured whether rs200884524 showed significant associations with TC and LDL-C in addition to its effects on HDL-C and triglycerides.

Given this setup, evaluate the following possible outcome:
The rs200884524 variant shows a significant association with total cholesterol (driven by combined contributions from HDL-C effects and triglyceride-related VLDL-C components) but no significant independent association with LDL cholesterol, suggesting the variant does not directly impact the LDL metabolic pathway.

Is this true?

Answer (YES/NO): NO